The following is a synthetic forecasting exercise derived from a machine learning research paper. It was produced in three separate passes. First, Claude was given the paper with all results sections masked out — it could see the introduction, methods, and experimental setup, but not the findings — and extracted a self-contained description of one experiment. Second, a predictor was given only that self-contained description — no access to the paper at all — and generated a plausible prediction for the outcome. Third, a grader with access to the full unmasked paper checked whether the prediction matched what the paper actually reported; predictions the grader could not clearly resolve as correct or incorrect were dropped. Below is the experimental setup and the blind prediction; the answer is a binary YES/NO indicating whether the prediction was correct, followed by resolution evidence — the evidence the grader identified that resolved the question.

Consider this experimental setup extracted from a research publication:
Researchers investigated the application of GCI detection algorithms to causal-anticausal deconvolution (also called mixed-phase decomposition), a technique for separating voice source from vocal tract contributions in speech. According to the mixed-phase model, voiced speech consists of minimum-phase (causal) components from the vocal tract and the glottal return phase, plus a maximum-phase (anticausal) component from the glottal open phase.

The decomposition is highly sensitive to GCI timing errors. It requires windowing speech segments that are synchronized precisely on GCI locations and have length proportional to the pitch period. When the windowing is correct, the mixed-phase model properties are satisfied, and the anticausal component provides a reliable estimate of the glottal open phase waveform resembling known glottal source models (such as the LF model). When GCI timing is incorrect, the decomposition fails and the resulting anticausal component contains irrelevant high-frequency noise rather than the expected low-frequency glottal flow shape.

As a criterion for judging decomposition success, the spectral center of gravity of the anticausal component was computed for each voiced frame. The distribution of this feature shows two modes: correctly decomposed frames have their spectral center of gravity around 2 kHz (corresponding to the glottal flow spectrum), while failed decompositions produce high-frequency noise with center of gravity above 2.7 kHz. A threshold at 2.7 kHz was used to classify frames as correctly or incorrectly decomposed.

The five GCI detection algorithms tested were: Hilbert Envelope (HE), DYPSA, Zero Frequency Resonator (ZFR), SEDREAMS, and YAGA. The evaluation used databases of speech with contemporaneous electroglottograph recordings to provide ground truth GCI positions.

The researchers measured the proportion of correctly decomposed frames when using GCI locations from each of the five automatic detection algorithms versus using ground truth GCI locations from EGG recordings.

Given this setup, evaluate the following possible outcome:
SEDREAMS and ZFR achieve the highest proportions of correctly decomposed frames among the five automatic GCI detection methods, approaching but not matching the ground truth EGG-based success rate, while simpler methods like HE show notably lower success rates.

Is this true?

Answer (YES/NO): NO